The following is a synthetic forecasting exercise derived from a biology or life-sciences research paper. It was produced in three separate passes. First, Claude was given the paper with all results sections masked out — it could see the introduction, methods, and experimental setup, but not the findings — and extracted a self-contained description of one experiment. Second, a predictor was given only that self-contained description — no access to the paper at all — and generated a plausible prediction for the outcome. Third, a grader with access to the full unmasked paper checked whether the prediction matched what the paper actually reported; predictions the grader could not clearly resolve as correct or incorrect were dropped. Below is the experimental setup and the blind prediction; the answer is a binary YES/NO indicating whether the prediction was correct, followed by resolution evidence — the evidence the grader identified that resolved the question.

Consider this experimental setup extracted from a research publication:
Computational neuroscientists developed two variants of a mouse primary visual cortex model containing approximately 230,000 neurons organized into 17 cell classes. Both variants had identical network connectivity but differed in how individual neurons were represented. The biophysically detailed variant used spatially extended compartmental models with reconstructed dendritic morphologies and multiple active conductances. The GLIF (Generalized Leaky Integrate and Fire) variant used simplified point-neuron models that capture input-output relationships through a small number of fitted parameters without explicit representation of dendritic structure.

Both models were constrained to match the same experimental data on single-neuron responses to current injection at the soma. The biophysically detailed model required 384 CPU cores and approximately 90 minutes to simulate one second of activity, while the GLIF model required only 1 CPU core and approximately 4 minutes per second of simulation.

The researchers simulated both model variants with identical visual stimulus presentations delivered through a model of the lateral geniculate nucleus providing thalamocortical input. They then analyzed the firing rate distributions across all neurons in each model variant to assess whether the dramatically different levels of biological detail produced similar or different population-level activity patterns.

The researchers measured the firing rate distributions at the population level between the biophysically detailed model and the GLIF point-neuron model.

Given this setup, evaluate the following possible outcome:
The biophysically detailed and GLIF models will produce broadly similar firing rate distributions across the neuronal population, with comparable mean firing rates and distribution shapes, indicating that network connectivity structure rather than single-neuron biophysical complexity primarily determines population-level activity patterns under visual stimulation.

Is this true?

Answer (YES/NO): YES